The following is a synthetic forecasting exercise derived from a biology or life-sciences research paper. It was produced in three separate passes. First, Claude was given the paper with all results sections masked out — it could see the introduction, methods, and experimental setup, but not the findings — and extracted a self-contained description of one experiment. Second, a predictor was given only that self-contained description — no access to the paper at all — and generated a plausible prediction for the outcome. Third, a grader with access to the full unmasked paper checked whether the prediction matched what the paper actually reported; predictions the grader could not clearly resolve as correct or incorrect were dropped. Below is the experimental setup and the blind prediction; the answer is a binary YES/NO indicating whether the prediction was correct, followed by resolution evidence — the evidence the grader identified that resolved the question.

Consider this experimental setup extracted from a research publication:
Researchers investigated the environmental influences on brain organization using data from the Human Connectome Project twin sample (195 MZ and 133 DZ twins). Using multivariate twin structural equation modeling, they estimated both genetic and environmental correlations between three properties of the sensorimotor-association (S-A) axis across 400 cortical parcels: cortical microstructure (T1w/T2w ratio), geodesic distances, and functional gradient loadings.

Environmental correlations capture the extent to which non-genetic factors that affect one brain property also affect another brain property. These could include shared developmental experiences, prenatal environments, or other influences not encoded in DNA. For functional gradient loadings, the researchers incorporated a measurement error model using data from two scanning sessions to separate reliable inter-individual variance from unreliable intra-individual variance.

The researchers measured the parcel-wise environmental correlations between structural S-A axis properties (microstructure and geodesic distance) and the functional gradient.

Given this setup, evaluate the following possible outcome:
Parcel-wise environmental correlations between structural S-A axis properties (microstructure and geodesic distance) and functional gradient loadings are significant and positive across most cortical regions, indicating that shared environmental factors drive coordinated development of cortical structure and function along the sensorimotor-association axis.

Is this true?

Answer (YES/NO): NO